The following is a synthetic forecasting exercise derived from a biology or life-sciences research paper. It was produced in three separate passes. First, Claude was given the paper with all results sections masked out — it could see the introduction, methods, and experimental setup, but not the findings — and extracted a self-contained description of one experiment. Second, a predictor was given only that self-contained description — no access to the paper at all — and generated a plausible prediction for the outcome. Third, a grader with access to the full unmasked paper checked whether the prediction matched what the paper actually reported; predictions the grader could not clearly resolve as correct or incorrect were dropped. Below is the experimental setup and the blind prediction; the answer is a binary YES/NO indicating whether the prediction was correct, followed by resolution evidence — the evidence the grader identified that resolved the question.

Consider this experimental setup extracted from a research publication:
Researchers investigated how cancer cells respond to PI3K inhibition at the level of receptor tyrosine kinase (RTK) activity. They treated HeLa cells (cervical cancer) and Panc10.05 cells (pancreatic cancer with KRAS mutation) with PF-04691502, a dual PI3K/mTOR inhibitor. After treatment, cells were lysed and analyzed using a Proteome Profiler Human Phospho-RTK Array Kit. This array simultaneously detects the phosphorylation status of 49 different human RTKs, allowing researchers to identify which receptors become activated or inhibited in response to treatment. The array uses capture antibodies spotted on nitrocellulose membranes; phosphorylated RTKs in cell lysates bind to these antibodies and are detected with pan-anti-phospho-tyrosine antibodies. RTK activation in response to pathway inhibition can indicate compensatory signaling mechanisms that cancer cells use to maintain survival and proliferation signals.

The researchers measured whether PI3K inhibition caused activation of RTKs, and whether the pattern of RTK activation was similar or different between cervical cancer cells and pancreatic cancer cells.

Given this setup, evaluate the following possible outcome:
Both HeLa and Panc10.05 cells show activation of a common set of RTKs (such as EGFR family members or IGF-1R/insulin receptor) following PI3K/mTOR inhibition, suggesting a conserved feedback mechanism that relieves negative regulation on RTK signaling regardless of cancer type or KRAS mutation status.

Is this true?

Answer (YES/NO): NO